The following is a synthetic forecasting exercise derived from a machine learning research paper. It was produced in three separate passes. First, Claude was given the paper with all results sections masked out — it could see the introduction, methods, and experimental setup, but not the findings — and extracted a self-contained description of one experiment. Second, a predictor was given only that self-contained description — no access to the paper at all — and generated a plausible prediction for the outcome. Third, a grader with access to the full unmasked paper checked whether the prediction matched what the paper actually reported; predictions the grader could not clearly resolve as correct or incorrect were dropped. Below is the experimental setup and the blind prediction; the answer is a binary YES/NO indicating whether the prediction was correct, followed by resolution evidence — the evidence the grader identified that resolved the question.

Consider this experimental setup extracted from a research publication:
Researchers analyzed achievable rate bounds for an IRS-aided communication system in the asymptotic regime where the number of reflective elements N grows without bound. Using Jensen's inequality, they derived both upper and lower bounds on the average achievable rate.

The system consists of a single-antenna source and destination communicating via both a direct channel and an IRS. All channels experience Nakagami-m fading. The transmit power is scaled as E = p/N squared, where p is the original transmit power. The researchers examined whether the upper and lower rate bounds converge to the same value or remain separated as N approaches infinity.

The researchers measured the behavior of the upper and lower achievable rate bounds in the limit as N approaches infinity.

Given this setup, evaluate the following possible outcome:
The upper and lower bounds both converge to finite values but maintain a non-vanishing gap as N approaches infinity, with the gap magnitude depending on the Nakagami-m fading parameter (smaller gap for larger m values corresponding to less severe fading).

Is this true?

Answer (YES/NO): NO